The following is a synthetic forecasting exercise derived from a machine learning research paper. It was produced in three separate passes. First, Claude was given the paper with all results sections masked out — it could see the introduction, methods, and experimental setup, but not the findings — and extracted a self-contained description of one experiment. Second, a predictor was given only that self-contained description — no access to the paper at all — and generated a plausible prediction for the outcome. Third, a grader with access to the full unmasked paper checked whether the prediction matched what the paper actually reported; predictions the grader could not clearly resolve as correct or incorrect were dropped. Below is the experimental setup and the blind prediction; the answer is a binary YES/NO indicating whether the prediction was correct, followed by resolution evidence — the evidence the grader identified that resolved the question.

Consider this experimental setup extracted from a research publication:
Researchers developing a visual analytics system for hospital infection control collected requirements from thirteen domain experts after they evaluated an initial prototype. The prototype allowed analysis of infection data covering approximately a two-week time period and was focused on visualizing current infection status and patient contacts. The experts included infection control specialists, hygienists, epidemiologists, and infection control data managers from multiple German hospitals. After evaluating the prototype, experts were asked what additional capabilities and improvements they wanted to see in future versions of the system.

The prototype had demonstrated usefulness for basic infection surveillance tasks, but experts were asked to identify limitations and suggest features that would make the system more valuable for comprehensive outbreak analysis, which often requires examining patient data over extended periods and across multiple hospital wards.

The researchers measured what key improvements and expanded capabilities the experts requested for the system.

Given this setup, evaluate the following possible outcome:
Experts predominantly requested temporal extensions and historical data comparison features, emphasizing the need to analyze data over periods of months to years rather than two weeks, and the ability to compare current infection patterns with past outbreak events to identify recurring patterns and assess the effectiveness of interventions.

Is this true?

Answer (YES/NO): NO